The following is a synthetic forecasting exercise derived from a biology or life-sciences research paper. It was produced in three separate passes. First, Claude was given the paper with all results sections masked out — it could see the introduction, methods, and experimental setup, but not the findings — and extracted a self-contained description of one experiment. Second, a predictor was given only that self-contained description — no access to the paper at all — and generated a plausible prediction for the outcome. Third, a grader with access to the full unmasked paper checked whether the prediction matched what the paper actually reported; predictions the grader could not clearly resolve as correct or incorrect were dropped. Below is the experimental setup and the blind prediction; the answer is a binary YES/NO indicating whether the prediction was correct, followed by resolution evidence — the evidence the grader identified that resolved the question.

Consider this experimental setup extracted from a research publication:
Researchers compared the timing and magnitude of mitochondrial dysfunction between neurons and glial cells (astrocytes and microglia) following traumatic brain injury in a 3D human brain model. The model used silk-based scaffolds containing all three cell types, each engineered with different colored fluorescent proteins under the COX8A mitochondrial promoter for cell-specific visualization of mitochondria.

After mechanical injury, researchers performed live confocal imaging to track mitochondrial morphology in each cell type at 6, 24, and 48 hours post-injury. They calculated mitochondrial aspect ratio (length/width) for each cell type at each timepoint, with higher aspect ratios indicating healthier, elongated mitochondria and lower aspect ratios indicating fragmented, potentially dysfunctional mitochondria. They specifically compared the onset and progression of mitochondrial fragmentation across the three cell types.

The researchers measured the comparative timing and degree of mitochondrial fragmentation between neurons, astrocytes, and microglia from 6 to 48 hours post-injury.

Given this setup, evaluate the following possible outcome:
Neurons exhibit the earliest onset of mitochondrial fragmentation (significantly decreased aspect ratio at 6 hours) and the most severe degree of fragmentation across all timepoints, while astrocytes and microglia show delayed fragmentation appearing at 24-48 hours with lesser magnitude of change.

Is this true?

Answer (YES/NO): NO